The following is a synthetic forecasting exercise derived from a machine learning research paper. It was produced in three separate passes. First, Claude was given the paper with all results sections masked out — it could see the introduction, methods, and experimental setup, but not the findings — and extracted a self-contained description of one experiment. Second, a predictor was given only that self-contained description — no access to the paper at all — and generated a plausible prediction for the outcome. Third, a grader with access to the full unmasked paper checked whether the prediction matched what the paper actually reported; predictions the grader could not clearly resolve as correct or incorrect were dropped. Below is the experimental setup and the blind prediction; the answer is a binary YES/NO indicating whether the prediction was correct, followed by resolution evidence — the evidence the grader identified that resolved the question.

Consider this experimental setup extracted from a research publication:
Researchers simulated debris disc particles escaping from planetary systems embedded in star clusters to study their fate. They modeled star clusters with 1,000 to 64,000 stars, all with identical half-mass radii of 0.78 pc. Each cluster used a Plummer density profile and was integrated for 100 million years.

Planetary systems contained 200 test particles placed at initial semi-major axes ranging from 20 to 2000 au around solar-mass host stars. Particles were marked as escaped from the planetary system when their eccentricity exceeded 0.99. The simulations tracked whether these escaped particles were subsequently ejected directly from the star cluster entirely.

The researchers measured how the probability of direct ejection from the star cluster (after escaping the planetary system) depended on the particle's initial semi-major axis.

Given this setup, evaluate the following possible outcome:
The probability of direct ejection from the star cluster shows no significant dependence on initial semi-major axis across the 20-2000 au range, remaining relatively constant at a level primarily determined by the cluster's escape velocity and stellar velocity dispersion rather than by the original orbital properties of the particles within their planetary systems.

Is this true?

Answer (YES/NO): NO